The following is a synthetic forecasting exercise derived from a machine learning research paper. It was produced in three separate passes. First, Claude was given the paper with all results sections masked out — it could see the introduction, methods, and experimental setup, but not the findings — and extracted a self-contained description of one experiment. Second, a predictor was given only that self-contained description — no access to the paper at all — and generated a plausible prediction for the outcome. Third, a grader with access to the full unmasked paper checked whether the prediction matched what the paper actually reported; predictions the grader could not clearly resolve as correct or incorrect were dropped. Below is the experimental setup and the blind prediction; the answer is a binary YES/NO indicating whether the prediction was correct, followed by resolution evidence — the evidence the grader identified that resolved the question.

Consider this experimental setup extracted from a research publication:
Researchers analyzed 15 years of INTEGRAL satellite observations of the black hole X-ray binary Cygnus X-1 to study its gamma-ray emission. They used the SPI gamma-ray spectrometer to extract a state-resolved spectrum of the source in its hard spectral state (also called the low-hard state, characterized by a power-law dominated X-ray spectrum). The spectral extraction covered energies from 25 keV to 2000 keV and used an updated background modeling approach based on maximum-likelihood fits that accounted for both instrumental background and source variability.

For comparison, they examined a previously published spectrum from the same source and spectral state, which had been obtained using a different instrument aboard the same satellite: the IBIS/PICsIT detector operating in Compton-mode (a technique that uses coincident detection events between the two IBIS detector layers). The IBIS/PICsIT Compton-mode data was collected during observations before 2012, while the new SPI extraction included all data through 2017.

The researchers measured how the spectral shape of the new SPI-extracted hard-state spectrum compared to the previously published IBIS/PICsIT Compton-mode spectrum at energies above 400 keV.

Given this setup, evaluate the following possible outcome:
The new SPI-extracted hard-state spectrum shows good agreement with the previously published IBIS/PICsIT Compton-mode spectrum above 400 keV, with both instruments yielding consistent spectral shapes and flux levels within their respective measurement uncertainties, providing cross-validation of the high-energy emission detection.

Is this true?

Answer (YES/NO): NO